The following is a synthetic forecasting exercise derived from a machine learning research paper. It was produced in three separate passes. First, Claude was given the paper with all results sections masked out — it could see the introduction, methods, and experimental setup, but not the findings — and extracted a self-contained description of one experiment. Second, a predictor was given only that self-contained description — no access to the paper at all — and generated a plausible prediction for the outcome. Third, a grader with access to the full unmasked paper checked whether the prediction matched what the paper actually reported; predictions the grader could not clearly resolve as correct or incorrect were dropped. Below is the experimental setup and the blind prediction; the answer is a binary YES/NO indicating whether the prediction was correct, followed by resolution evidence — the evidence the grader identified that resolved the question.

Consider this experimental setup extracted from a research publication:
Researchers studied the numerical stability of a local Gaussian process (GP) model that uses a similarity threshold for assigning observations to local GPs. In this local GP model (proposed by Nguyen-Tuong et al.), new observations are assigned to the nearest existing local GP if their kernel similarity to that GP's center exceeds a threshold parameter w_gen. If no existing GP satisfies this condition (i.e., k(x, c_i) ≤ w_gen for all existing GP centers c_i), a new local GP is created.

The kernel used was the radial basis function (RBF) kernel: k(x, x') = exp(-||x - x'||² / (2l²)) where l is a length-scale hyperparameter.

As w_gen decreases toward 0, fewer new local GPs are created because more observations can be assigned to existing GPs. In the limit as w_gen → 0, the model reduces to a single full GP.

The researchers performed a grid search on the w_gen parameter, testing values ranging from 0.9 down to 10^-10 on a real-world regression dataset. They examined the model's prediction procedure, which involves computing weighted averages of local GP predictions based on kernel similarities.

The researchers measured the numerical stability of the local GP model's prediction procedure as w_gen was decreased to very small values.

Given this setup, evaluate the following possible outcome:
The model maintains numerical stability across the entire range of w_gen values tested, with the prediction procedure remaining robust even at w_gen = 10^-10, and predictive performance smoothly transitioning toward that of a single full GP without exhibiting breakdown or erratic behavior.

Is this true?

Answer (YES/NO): NO